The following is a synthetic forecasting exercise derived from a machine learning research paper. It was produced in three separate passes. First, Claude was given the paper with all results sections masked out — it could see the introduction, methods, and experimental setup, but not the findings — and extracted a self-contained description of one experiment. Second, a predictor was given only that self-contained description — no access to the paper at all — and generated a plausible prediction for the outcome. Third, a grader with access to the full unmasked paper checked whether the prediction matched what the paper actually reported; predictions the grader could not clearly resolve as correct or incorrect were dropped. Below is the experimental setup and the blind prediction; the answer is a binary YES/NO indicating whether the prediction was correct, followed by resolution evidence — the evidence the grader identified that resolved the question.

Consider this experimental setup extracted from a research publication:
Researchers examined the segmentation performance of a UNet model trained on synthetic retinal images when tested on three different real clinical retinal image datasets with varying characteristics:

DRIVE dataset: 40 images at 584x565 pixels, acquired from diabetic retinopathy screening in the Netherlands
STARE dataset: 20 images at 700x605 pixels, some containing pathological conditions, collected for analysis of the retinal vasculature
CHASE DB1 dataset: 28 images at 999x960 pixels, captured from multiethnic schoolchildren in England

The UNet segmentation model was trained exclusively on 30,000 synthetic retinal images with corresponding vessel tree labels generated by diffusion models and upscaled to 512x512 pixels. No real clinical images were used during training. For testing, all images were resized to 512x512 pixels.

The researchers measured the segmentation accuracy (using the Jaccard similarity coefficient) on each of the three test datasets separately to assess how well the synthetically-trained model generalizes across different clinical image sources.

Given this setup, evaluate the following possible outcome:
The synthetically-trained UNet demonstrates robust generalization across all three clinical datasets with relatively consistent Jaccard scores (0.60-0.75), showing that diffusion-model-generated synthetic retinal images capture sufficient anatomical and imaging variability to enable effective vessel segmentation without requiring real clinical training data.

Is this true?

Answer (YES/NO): NO